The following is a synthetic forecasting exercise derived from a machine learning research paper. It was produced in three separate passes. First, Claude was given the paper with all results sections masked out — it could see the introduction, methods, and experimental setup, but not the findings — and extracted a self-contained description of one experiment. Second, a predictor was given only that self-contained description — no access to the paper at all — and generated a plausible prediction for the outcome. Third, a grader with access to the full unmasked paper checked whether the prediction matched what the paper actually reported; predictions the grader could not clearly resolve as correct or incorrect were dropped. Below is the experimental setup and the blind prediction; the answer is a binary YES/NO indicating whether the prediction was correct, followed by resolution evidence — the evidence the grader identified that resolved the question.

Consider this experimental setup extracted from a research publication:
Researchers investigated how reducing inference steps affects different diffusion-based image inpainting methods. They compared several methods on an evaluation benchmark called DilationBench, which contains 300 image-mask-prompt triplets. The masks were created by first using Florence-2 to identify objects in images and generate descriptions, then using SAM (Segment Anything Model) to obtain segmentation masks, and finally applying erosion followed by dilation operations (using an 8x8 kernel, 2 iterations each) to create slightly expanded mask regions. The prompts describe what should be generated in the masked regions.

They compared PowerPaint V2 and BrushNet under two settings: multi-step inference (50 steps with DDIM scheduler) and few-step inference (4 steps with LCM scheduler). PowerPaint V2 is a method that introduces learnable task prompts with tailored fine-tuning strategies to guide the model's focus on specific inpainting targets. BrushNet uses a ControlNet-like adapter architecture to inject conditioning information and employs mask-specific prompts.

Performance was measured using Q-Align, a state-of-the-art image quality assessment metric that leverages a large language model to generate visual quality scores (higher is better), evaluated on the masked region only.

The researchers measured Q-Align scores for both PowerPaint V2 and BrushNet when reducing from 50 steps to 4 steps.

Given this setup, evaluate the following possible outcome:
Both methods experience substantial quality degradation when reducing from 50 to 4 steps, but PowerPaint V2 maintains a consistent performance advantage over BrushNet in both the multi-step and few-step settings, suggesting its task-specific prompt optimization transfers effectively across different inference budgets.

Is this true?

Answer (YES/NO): NO